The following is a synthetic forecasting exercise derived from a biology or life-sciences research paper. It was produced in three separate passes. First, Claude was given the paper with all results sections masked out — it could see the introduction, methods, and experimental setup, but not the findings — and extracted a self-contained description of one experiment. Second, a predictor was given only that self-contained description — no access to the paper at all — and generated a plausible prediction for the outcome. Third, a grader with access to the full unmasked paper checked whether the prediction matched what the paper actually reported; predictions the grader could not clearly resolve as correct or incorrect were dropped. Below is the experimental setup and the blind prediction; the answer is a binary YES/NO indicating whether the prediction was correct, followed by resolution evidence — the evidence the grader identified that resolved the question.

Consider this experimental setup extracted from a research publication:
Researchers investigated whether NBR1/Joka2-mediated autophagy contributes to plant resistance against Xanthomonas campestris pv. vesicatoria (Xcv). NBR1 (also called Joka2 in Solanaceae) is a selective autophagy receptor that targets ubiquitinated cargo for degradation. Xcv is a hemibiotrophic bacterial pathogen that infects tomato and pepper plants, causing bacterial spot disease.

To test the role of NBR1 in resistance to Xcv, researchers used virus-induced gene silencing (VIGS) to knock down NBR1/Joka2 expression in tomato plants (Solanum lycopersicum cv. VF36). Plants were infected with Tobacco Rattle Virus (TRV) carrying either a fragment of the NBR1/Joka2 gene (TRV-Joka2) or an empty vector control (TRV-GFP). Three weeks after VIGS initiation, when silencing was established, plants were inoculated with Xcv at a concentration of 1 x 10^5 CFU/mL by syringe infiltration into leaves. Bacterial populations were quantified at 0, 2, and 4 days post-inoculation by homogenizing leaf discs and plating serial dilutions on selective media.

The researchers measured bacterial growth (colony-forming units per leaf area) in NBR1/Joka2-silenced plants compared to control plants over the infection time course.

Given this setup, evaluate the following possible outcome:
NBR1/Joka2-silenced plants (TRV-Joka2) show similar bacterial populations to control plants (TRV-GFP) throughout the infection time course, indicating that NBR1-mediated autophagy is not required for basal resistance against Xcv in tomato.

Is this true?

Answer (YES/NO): NO